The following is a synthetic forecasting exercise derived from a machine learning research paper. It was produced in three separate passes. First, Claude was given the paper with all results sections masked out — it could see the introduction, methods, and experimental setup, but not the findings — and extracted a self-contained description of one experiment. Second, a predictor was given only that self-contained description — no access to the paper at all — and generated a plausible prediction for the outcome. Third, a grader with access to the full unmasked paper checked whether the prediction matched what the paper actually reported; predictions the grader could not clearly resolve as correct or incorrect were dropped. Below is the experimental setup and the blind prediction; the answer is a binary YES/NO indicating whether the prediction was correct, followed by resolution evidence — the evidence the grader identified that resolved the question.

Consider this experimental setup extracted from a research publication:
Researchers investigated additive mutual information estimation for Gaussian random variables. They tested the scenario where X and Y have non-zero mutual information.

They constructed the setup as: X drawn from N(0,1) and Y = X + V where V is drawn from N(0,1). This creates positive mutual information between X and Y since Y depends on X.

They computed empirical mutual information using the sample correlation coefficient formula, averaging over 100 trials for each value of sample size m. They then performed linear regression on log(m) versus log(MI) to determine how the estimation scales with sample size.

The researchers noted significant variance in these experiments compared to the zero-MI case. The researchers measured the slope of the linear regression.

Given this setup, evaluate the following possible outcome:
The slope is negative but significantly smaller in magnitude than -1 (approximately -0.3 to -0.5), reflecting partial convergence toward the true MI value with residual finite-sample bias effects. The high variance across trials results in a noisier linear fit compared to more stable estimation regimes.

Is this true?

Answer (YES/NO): NO